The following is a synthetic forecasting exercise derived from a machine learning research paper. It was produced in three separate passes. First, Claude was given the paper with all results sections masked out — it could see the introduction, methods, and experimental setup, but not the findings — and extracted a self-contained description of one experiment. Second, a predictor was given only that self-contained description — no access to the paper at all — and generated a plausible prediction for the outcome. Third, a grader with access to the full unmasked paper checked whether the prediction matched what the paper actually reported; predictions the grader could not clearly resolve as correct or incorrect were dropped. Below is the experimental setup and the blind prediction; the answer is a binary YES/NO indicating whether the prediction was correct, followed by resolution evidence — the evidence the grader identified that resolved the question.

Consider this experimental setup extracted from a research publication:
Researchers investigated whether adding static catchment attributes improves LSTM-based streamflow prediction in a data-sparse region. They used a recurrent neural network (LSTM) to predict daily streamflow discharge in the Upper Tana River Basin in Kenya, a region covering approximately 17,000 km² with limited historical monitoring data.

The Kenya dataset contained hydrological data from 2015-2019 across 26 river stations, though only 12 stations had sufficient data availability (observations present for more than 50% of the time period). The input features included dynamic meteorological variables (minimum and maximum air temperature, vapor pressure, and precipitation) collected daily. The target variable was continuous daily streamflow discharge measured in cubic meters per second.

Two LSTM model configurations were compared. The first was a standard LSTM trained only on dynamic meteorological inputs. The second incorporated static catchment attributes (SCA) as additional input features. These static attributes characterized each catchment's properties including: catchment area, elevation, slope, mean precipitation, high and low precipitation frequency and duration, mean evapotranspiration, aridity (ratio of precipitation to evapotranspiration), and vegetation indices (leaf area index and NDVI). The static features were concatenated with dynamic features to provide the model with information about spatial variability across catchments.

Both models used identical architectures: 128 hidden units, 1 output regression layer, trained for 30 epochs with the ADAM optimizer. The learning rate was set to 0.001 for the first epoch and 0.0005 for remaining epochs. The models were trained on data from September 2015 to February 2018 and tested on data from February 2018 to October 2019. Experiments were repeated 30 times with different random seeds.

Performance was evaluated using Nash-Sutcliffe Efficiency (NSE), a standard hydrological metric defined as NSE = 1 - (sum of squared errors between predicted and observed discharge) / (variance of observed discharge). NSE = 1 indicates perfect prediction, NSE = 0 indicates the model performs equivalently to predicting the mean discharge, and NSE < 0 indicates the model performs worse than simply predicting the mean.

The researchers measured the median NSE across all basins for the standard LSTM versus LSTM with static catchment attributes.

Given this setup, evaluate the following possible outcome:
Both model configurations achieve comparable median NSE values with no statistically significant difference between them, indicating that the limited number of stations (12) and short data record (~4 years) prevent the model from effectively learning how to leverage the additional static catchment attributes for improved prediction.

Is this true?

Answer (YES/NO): NO